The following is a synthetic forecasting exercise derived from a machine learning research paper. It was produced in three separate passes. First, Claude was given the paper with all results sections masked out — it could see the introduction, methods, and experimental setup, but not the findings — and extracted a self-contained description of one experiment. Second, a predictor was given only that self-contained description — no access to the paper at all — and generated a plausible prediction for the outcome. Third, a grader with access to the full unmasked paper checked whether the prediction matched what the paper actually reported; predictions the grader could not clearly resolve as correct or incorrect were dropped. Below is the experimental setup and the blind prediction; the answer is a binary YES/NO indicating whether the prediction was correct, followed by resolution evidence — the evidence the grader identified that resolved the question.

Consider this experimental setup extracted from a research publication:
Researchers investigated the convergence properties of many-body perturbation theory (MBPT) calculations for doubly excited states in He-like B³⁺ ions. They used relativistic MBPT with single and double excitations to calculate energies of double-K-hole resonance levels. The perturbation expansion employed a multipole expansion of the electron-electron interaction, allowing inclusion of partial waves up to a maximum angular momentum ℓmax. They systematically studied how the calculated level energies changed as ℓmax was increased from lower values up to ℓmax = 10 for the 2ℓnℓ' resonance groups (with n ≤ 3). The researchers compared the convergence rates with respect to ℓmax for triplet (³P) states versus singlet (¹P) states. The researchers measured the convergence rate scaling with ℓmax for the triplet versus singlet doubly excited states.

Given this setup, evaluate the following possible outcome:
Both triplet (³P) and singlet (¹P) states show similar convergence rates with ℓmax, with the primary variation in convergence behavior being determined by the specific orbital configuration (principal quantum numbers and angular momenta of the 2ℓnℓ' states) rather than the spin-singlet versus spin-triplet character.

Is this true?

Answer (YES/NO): NO